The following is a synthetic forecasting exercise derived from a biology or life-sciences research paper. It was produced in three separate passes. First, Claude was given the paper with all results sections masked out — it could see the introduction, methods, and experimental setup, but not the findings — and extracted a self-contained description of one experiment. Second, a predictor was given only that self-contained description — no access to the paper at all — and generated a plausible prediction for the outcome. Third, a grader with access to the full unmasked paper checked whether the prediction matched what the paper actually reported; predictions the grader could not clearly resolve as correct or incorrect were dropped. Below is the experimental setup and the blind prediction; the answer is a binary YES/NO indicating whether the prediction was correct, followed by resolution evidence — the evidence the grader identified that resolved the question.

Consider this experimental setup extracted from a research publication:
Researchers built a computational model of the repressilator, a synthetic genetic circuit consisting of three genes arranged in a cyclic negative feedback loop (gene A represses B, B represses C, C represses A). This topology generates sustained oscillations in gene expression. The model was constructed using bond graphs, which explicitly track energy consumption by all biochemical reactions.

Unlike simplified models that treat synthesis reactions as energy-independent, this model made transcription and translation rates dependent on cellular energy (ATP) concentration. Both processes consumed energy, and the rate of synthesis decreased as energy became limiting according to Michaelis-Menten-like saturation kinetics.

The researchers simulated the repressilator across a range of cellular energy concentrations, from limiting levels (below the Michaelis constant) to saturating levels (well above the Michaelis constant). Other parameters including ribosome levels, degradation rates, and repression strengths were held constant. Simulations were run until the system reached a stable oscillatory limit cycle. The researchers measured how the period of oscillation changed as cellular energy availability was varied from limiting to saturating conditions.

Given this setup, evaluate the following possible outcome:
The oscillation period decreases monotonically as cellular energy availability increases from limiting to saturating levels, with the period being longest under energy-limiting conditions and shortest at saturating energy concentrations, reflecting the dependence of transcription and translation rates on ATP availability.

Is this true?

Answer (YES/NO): YES